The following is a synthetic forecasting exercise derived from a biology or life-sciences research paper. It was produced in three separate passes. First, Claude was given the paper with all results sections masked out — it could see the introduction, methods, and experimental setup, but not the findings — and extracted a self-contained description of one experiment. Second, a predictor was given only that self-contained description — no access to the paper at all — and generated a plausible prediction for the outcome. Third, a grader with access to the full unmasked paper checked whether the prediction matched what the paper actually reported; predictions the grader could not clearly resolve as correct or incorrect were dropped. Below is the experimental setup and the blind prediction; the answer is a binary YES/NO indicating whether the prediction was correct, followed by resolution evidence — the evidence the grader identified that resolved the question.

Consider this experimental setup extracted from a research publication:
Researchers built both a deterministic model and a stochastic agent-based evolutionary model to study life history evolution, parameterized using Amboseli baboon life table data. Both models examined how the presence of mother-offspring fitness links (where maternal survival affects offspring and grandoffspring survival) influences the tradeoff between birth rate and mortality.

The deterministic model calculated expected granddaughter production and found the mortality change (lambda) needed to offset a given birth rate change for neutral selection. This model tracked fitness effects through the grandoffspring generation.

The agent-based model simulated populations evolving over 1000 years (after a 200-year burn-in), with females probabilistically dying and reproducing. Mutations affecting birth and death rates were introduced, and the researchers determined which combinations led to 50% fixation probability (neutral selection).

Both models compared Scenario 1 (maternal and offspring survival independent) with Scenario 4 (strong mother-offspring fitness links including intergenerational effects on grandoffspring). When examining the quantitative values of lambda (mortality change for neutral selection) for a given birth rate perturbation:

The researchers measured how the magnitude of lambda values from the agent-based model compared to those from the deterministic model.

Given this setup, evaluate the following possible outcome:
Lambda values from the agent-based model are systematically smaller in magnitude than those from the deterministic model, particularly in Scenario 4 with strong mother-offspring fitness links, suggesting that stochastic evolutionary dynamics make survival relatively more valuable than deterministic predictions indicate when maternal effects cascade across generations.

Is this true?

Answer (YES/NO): NO